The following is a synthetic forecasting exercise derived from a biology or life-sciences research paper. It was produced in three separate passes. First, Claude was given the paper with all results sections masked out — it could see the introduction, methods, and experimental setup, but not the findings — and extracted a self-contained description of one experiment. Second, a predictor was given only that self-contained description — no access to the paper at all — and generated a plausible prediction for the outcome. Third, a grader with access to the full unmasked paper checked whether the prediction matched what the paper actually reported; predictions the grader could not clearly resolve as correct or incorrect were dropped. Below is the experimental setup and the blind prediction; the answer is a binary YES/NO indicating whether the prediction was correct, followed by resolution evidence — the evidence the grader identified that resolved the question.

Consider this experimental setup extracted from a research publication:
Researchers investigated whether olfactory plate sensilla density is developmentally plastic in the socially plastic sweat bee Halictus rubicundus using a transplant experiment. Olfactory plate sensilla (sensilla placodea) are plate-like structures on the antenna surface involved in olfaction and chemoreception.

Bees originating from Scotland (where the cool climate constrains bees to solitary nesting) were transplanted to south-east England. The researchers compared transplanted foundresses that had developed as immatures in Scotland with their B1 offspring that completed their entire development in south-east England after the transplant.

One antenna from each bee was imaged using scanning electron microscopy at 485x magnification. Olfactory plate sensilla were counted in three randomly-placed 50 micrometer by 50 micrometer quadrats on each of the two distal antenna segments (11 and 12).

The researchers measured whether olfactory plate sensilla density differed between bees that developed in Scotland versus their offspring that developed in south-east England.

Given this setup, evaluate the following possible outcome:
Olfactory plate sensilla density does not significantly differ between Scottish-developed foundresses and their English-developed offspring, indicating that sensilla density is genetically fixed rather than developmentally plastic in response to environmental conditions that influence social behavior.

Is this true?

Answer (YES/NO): NO